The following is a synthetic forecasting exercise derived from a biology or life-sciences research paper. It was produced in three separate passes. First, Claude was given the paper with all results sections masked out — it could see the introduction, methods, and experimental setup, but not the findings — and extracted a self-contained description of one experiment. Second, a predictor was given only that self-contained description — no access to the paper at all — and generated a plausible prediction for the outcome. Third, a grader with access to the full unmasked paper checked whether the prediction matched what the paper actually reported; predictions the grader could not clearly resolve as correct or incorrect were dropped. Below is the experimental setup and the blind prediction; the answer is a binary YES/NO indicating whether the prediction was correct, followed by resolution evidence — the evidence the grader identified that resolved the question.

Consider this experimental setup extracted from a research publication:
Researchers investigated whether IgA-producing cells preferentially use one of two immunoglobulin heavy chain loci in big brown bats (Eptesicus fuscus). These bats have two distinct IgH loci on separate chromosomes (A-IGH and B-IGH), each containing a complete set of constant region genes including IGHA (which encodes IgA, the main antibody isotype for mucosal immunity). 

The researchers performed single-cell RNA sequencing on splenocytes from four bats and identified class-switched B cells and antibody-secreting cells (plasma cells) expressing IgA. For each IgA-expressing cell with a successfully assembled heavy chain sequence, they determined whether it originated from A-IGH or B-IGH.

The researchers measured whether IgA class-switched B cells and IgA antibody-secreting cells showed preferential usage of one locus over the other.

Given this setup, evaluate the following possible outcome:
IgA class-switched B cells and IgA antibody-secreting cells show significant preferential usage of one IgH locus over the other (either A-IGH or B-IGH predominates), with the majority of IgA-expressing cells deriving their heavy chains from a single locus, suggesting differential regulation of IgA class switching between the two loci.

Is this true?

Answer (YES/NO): YES